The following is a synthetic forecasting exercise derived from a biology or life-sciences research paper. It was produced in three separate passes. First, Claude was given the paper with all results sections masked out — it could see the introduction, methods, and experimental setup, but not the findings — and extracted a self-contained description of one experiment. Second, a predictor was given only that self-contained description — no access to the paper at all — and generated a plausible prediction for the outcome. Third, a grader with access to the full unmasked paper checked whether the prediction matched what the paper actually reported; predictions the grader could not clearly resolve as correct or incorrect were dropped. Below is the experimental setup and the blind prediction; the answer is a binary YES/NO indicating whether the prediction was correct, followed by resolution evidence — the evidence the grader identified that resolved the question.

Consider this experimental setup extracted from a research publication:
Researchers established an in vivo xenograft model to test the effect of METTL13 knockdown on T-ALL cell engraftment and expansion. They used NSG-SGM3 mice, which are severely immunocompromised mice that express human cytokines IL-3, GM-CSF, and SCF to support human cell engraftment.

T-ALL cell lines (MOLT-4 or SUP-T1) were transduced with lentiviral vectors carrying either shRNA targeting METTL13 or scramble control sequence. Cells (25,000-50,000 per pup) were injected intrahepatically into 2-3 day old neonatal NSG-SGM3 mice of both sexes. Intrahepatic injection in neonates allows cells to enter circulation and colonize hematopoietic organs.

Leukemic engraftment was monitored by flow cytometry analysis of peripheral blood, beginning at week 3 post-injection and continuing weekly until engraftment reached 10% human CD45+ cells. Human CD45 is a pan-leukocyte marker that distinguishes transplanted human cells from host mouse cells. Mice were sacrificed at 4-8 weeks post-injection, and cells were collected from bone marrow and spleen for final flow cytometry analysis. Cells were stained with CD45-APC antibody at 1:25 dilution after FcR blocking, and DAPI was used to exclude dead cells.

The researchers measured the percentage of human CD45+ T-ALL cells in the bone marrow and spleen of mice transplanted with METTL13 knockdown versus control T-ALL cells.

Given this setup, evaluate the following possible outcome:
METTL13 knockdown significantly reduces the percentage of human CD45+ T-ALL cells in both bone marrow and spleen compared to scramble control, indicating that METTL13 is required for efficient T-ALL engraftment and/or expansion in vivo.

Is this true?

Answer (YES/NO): YES